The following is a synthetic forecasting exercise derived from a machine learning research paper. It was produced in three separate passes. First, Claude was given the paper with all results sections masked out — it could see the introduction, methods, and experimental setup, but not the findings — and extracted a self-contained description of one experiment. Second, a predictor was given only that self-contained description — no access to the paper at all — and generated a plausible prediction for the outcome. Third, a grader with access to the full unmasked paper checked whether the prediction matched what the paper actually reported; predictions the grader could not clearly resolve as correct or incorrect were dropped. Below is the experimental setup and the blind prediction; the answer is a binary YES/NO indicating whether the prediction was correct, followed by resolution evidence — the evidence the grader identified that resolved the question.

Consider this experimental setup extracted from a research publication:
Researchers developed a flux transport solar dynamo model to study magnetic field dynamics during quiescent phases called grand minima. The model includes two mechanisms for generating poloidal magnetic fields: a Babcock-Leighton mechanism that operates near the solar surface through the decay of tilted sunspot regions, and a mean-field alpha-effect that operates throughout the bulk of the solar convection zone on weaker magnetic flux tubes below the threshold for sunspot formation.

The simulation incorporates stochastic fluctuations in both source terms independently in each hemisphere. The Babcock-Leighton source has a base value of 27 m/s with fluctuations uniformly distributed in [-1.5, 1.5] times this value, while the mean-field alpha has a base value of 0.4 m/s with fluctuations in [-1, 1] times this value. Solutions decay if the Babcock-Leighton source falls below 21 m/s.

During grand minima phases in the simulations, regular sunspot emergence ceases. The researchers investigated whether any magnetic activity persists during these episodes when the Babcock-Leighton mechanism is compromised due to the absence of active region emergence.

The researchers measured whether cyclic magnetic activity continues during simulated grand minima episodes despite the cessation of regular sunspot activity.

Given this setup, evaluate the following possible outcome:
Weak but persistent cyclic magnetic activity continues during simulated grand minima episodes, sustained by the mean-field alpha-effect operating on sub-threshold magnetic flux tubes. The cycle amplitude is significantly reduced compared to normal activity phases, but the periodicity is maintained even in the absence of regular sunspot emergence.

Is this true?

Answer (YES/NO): YES